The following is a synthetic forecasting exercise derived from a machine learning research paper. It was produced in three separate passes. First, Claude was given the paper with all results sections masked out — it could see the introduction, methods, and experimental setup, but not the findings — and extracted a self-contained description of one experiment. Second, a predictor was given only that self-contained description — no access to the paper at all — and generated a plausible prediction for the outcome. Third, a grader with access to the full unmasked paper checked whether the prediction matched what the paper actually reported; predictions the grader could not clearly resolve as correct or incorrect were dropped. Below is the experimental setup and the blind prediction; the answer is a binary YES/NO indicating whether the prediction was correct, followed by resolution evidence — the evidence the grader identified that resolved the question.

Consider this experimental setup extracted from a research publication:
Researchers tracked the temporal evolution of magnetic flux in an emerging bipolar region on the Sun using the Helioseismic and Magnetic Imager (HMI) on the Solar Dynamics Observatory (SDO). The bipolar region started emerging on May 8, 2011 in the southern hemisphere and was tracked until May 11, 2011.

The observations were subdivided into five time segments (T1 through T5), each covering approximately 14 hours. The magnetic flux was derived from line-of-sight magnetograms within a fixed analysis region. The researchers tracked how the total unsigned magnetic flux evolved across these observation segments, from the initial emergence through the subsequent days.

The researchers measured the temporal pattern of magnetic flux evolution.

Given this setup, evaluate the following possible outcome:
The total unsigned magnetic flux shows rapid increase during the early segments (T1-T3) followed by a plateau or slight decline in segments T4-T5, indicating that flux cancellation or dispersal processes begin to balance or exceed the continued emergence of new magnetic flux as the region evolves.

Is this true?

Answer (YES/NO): NO